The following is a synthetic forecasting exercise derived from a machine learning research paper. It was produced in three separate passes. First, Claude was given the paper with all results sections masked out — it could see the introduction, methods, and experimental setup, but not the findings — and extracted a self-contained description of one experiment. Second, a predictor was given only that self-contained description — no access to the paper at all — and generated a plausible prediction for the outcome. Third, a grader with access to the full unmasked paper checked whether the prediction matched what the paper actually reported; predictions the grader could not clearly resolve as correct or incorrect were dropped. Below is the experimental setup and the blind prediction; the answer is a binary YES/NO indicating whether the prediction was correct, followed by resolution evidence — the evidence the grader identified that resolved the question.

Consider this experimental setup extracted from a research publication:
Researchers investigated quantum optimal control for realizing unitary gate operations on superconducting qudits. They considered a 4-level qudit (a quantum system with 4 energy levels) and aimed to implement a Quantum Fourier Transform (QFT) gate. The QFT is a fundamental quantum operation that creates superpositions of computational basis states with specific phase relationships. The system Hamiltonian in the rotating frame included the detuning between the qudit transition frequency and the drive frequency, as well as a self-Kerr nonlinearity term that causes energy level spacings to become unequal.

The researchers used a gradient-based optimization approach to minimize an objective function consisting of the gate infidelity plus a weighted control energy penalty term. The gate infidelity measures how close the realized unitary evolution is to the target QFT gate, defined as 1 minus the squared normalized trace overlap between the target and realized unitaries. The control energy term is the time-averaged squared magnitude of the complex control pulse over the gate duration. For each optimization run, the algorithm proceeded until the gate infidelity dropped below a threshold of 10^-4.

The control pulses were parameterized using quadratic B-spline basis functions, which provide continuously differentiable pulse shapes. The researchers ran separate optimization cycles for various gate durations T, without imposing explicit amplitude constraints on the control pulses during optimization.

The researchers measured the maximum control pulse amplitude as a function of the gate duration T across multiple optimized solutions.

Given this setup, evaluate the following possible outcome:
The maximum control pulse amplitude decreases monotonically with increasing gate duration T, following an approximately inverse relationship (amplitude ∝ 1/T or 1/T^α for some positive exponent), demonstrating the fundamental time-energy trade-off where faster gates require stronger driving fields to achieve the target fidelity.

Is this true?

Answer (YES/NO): NO